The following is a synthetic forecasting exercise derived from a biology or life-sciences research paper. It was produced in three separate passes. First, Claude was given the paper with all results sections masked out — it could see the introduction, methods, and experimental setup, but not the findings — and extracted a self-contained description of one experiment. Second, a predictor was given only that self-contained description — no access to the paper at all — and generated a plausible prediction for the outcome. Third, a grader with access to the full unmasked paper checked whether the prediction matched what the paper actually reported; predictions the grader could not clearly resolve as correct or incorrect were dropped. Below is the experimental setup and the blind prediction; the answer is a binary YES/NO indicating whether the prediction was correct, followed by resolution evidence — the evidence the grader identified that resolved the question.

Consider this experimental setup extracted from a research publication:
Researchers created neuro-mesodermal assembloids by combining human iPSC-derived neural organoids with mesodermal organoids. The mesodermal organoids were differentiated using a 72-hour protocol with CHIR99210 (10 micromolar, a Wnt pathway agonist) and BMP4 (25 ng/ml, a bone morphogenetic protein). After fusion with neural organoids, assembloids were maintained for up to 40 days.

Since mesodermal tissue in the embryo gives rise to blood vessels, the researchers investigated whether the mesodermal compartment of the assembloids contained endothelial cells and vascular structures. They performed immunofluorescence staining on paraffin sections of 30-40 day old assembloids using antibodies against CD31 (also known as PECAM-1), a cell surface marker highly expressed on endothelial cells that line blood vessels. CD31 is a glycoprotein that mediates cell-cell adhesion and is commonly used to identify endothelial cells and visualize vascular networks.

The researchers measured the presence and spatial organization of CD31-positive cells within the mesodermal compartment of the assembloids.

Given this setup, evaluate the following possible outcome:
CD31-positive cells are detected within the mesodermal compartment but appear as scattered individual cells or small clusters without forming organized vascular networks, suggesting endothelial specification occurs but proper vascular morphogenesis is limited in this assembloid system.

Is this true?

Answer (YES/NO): NO